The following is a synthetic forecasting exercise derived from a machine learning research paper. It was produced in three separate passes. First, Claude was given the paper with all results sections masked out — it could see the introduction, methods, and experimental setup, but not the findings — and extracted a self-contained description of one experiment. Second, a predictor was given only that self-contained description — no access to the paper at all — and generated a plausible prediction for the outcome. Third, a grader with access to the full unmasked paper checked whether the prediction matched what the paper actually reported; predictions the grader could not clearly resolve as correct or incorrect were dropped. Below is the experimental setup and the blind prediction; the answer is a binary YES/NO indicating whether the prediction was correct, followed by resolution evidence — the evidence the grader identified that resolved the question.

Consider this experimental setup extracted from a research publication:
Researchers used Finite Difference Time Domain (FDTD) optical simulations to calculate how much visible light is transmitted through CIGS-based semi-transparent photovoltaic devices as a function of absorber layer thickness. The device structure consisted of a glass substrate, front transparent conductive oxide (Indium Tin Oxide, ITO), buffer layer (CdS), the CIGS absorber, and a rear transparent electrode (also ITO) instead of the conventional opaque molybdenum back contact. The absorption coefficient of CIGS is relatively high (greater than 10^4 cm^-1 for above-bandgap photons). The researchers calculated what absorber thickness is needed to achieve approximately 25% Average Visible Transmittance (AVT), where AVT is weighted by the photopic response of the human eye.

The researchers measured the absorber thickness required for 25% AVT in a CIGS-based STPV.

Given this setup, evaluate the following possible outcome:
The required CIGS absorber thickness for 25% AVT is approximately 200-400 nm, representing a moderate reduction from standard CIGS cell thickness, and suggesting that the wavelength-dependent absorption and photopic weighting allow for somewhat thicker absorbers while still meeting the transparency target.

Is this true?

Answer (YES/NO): YES